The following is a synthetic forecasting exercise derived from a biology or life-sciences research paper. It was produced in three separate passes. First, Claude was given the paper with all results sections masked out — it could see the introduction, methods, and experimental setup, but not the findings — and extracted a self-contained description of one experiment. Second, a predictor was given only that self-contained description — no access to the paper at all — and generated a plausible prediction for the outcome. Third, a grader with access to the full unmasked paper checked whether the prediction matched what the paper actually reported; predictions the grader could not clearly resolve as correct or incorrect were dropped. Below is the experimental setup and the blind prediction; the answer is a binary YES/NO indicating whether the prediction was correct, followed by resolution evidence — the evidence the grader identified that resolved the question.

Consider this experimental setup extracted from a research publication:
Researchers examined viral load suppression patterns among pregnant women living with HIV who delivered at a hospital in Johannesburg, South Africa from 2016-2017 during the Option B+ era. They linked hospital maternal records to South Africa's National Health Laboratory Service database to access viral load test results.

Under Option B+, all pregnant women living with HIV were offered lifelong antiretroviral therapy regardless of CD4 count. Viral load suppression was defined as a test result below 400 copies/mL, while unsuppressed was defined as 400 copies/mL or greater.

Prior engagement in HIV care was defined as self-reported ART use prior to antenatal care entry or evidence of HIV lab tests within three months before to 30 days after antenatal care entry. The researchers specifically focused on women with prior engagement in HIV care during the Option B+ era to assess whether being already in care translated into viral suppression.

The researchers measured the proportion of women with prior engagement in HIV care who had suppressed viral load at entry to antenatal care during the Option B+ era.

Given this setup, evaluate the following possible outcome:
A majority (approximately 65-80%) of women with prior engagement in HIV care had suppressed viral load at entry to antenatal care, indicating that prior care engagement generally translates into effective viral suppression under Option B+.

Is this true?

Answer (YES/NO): NO